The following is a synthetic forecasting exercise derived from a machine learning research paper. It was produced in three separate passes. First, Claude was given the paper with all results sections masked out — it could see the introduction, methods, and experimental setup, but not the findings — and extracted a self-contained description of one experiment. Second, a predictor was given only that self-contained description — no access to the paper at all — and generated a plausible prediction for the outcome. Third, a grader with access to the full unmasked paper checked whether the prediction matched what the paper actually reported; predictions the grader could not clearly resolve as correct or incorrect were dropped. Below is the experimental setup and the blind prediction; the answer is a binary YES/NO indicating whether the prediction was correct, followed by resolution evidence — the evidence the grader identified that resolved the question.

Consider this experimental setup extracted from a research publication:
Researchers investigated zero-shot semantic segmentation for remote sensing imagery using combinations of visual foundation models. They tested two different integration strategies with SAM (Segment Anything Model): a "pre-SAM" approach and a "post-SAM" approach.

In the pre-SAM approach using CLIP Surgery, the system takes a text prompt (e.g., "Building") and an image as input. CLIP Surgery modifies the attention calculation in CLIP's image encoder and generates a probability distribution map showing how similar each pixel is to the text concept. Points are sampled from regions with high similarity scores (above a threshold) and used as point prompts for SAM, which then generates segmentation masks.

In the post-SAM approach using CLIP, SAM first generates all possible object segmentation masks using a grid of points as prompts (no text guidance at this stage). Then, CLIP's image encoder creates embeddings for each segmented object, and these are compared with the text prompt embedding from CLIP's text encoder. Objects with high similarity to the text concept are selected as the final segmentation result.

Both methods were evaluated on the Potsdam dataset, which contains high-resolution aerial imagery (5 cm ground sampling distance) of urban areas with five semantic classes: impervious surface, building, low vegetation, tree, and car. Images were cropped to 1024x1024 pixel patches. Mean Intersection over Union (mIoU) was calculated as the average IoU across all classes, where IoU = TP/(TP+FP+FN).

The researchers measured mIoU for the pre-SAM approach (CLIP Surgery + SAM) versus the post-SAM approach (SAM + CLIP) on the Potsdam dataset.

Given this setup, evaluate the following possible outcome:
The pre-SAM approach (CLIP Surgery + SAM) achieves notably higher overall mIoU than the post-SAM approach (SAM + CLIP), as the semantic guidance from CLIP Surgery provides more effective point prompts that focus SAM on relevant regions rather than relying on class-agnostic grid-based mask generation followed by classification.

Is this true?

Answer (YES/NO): NO